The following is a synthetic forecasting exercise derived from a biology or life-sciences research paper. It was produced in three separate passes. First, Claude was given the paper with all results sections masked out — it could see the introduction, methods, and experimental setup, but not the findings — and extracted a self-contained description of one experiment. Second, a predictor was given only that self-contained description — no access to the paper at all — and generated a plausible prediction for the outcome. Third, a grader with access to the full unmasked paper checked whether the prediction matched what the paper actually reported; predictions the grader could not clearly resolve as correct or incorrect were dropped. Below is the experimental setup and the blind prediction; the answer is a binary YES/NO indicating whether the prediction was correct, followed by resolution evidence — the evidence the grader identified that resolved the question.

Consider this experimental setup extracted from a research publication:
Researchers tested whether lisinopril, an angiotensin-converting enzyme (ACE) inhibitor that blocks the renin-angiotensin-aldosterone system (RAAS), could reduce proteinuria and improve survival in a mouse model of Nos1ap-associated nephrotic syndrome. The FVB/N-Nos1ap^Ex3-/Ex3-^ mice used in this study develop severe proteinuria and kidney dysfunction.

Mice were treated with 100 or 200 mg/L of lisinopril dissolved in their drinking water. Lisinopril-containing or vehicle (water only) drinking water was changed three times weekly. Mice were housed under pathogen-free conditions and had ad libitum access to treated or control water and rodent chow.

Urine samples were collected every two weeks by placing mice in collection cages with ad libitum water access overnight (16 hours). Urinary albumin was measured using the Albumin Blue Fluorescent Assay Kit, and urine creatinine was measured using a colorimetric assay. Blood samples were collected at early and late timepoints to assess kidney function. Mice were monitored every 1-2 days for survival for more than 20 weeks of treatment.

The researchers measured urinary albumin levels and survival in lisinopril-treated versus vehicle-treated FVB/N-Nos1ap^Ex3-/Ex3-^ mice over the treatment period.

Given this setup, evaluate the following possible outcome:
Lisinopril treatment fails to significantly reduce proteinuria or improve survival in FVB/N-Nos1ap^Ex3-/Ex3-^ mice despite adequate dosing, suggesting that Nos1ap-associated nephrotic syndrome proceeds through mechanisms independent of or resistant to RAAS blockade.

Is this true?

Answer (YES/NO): NO